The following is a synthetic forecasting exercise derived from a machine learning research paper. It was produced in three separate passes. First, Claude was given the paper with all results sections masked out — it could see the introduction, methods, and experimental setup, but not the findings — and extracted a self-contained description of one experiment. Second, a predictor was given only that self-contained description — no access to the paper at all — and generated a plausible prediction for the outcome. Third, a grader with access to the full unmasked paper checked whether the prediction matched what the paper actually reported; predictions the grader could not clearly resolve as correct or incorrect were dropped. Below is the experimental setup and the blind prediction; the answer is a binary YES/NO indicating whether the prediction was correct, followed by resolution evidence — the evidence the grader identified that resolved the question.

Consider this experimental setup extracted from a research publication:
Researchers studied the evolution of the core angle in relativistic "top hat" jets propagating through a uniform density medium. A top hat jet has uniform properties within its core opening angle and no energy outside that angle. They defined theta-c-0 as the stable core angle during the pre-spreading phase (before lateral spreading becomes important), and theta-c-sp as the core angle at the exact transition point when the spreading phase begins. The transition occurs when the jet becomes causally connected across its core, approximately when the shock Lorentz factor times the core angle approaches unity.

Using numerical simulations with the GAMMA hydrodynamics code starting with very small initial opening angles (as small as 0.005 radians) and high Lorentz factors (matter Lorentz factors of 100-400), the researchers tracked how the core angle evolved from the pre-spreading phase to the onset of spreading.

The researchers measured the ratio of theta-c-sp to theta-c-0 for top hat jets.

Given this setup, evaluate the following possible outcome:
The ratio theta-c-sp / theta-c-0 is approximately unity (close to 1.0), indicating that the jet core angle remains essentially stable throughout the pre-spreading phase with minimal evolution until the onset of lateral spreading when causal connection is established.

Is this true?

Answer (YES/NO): NO